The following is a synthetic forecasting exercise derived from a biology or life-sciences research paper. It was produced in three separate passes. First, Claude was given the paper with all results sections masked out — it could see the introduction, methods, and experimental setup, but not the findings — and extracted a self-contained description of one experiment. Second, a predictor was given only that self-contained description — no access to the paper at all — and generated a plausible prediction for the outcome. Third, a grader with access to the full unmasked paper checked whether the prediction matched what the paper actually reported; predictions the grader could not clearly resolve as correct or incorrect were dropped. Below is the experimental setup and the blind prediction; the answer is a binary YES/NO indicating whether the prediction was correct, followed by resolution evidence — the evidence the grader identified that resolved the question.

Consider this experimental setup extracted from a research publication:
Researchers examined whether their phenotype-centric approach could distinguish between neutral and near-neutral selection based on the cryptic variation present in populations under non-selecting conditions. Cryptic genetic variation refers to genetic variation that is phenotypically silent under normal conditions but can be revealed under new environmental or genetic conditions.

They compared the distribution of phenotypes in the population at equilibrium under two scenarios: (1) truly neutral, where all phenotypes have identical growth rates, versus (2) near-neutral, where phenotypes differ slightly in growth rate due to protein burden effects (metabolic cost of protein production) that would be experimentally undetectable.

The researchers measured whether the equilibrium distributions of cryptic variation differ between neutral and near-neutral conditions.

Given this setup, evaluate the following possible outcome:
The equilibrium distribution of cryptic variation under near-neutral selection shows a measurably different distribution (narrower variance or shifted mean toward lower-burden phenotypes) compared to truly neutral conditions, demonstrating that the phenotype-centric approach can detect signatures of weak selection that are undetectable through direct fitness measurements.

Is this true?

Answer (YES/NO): YES